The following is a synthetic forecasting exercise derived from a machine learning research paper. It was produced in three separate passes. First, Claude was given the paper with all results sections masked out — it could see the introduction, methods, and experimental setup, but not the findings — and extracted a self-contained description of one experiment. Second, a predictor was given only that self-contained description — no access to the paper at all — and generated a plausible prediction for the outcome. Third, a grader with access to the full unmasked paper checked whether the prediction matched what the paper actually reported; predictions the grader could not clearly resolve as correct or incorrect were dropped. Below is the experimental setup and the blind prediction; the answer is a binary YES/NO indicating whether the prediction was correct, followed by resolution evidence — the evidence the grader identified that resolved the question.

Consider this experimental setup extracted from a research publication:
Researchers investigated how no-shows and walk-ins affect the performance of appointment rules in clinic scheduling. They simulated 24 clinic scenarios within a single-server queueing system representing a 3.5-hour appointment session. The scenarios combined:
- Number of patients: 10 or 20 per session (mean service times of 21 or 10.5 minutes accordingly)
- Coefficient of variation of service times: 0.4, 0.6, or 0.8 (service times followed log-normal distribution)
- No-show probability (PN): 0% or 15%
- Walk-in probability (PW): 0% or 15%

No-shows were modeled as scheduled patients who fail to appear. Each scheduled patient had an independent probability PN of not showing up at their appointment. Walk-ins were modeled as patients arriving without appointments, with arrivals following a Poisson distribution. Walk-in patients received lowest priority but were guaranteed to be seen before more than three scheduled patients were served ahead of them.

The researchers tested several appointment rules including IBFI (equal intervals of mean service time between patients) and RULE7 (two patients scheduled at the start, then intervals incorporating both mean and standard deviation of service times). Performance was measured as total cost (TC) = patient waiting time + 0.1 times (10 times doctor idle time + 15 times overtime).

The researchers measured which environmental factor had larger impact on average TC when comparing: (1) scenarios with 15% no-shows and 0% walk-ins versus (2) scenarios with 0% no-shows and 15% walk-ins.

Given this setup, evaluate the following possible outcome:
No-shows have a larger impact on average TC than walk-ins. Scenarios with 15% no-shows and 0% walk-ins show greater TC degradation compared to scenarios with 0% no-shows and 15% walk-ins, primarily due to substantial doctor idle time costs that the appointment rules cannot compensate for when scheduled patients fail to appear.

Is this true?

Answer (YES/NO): NO